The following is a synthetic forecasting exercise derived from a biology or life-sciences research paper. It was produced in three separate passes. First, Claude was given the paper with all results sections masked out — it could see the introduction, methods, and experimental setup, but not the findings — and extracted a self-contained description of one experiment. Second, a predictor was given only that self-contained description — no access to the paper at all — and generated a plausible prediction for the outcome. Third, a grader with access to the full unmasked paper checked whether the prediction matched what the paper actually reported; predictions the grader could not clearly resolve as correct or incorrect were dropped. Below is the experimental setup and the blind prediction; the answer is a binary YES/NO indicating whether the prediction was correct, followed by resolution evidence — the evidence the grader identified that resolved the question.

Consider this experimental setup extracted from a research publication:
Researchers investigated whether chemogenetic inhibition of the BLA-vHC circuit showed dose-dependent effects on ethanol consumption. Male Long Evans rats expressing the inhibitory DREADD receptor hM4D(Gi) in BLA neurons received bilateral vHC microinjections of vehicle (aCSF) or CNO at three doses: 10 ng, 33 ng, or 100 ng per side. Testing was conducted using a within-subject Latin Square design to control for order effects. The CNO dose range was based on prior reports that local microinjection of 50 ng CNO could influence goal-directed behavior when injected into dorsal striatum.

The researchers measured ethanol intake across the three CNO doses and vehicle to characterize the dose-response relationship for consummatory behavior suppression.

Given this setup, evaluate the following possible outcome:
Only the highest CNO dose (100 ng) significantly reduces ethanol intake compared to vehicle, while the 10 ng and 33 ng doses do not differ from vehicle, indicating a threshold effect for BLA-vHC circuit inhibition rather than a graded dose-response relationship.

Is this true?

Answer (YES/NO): NO